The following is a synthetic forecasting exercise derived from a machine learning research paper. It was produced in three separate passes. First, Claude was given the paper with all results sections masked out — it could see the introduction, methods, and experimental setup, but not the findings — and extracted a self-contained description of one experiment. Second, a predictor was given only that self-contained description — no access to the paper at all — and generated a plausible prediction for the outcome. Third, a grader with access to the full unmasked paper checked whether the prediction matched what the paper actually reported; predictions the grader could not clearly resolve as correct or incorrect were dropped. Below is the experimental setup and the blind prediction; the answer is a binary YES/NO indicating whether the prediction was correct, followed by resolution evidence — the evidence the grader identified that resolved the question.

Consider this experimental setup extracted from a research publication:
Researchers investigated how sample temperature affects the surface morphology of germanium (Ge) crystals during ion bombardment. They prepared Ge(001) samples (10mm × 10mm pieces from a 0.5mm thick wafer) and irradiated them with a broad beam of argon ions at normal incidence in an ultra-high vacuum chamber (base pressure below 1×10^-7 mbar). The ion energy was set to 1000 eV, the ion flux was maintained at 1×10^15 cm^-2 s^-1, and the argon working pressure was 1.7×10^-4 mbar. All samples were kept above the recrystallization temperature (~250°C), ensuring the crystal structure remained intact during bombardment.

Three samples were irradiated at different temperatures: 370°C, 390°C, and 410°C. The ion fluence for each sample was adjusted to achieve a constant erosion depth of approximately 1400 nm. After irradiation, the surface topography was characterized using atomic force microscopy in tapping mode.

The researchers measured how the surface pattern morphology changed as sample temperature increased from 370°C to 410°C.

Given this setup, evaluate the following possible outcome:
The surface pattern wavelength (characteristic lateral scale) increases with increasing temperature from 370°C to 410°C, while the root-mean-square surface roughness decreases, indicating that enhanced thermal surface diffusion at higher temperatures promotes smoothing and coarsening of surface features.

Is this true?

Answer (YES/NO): YES